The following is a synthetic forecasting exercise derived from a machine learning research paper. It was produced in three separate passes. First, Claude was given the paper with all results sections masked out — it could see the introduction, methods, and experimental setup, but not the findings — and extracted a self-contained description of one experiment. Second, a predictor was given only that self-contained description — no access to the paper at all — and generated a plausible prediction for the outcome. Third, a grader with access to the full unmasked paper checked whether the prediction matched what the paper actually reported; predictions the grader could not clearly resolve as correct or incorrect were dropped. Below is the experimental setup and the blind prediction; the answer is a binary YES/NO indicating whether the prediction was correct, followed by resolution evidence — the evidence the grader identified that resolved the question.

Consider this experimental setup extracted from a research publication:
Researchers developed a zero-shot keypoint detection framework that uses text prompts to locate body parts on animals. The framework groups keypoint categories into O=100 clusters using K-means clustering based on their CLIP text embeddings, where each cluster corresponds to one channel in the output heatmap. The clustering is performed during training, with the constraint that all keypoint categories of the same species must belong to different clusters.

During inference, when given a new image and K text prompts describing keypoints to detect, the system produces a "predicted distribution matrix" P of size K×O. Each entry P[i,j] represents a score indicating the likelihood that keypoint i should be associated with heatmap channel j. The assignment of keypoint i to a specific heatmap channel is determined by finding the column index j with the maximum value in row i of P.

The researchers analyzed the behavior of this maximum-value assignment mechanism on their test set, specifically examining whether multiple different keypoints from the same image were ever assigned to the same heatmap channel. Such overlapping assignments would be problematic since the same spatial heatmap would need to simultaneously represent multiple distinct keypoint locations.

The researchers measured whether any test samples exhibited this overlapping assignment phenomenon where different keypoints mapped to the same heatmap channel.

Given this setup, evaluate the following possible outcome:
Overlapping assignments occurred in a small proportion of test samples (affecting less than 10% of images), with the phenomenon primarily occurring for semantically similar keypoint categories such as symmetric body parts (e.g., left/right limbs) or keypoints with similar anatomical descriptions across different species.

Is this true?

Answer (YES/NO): NO